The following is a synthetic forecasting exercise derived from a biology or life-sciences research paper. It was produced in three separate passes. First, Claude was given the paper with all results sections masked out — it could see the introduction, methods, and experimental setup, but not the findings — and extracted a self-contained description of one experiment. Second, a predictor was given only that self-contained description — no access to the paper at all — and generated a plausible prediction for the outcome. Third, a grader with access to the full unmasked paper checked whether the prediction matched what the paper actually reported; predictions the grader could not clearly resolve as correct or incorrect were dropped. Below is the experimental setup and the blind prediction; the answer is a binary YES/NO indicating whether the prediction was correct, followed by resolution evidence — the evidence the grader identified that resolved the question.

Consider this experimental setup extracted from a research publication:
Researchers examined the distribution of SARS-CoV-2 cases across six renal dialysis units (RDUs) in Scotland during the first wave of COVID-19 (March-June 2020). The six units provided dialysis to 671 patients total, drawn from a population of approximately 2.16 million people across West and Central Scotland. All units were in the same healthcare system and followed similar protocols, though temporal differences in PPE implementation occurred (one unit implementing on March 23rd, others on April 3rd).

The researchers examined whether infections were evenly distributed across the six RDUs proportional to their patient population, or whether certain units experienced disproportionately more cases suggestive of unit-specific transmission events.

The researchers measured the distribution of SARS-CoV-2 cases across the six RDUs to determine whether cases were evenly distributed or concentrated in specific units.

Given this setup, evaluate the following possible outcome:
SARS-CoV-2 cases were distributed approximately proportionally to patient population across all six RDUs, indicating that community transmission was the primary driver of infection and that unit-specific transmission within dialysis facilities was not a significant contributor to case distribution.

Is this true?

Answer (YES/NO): NO